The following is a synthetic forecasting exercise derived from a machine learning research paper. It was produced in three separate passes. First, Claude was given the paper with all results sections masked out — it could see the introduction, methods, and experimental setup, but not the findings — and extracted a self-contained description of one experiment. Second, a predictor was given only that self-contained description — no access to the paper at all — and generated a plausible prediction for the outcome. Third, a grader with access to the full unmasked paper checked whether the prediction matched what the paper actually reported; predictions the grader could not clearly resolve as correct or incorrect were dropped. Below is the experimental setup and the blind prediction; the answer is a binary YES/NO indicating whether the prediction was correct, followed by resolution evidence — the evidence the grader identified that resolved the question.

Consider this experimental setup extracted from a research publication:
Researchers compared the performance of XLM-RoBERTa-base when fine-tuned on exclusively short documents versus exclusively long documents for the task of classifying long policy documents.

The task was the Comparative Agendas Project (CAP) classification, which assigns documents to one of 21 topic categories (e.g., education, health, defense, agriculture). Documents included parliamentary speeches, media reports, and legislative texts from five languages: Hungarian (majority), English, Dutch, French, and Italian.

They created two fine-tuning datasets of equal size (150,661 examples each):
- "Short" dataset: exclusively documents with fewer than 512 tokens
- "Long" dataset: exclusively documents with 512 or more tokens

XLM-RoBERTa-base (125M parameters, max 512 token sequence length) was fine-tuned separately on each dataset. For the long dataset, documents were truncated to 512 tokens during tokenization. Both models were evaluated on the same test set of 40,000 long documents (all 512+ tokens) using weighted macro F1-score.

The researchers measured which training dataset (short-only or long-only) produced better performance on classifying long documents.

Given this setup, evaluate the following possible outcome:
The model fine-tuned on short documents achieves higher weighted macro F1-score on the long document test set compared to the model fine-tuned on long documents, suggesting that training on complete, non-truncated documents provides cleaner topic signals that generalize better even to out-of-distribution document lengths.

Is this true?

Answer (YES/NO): NO